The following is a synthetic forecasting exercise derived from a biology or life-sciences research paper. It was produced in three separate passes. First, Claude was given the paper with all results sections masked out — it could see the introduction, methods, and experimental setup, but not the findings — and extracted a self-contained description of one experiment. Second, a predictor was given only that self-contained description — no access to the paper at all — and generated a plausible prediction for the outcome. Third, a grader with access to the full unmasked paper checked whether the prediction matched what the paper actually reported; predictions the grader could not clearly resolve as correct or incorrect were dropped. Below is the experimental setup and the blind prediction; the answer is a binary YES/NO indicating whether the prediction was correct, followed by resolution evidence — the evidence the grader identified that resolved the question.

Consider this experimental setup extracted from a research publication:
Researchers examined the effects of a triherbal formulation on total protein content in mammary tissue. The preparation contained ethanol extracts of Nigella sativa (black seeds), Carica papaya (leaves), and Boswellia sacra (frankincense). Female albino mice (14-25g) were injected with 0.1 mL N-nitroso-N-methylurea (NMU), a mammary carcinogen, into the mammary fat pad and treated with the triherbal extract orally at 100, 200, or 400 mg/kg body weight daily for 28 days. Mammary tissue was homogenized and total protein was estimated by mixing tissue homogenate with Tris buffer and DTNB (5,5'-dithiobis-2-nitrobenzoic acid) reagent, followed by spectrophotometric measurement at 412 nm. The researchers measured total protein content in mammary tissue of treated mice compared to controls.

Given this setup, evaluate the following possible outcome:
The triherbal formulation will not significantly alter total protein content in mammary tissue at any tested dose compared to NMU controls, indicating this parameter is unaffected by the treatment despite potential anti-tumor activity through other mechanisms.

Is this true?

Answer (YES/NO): YES